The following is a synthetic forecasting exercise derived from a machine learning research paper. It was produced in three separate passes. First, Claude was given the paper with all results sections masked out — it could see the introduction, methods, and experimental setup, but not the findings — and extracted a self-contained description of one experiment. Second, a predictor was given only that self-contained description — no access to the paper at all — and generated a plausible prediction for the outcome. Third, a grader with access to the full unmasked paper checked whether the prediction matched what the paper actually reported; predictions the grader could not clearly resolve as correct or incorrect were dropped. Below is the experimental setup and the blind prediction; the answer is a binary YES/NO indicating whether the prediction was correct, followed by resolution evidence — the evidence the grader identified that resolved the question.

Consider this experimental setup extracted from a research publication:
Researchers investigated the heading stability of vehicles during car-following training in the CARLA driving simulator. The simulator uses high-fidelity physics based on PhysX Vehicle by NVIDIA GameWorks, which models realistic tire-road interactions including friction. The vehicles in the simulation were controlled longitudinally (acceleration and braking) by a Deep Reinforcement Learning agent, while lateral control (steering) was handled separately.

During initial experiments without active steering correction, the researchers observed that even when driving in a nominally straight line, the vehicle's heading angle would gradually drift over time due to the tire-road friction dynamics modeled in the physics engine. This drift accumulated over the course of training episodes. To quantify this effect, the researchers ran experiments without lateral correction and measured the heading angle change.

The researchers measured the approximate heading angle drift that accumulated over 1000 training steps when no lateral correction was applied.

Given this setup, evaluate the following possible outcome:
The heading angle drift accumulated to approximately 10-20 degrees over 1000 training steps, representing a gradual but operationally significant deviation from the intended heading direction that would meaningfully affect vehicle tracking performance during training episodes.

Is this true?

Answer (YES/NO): NO